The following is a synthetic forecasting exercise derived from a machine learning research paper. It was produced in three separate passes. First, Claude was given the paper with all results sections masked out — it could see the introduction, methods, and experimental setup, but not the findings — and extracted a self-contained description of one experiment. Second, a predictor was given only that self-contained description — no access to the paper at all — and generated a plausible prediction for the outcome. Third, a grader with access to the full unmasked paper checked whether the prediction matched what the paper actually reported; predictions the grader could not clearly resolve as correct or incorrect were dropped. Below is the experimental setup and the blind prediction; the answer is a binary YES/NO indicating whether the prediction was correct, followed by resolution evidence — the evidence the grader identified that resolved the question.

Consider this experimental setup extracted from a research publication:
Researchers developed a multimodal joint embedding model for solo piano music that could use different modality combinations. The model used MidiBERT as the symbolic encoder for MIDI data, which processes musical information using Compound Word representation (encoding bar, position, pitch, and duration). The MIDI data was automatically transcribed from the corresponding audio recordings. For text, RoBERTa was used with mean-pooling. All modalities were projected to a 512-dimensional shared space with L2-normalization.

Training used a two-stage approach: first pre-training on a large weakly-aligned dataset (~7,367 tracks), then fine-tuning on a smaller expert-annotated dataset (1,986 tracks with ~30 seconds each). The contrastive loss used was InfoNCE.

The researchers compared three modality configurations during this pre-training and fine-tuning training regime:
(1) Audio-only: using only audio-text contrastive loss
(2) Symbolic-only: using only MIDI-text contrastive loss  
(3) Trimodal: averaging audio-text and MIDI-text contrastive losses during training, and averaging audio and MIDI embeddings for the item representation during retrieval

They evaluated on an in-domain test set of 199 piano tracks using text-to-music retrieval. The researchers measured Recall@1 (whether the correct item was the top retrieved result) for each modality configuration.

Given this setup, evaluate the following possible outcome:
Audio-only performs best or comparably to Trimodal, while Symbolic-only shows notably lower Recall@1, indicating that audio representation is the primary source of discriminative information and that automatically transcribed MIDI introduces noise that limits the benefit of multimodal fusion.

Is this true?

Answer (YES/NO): NO